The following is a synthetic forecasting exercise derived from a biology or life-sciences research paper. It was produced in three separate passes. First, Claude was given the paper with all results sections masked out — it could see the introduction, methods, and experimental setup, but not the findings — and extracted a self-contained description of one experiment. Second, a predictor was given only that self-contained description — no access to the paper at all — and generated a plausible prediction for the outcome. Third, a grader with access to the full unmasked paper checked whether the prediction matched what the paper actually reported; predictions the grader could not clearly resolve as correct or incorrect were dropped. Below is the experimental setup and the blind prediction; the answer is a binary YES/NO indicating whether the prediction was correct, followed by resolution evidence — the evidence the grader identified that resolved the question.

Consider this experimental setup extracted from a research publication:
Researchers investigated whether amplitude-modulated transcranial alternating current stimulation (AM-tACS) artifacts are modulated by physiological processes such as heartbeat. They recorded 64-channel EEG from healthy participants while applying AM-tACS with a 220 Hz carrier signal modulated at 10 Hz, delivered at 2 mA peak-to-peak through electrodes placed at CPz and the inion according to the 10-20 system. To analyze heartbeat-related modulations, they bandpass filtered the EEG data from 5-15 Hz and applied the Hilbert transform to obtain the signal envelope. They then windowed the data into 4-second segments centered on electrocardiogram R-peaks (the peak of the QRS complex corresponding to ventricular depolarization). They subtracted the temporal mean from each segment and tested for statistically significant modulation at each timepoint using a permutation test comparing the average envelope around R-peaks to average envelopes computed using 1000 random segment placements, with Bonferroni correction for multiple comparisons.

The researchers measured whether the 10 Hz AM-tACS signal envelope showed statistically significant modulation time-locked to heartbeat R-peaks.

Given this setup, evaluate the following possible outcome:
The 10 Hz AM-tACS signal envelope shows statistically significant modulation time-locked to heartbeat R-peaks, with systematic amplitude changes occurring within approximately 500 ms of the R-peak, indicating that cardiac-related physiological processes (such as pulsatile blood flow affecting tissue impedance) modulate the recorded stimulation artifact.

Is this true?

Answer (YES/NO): NO